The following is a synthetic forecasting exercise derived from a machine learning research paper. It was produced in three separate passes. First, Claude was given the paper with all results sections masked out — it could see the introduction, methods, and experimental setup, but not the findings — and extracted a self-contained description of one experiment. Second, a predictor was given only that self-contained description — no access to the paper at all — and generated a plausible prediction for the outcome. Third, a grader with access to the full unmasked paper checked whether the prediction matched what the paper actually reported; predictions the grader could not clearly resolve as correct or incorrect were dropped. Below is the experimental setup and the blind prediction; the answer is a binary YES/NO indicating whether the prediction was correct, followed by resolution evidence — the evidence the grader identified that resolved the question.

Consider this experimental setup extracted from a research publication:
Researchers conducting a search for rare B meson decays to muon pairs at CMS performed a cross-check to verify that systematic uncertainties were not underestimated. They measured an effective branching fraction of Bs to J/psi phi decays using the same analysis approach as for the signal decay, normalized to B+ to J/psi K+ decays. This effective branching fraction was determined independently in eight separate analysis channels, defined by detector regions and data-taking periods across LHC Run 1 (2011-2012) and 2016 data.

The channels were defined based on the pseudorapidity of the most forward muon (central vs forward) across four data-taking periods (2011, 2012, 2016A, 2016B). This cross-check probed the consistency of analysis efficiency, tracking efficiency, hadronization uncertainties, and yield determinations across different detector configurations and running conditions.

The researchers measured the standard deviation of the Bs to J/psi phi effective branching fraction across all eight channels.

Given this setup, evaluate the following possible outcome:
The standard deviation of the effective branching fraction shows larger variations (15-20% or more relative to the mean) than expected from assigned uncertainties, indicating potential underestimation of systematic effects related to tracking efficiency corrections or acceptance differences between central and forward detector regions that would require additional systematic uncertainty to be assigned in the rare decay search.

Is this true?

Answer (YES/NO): NO